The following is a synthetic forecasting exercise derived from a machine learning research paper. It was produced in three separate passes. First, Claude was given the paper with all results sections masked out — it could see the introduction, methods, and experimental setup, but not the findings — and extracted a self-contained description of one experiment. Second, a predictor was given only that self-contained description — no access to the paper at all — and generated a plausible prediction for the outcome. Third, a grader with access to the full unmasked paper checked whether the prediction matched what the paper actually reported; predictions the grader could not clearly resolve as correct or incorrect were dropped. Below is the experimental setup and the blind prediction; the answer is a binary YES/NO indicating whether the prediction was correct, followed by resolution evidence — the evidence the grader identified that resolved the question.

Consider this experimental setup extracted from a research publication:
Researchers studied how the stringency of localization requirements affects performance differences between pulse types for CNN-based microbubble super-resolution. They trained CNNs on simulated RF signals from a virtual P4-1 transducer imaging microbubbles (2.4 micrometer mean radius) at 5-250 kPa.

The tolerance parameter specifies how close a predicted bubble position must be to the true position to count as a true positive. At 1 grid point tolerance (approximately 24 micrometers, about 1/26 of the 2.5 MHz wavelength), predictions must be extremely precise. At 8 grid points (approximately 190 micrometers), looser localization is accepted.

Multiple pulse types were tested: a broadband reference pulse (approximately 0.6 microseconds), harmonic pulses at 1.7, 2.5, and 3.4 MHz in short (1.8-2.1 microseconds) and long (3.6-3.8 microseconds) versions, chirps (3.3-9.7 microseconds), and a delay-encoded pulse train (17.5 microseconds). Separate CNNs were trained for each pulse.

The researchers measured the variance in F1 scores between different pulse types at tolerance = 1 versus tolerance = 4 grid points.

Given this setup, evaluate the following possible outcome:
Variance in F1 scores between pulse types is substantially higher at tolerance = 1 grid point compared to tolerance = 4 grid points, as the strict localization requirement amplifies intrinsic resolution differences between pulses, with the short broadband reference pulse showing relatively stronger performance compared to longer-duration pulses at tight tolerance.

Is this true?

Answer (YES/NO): NO